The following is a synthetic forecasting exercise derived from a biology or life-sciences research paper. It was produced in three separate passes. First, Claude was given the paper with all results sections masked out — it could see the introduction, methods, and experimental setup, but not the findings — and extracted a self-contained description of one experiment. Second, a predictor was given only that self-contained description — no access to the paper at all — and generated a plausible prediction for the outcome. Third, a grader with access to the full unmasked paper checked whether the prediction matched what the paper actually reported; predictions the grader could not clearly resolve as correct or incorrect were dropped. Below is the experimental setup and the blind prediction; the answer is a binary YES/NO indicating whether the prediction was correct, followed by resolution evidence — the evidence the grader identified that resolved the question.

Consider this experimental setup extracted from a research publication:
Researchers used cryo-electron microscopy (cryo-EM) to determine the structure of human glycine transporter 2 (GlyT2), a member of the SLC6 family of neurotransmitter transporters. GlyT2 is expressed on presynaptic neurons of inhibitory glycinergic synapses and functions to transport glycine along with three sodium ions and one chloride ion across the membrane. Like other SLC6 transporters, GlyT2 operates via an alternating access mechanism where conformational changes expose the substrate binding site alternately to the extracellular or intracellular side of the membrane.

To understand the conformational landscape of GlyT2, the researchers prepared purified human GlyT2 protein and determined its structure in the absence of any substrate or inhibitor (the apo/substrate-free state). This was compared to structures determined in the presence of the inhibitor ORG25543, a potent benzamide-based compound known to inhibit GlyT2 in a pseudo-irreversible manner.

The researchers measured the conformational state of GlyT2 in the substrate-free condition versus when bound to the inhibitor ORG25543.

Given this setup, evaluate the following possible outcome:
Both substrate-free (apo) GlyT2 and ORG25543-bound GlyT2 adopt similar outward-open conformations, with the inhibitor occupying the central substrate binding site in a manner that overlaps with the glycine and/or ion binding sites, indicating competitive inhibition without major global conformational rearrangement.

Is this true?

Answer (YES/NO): NO